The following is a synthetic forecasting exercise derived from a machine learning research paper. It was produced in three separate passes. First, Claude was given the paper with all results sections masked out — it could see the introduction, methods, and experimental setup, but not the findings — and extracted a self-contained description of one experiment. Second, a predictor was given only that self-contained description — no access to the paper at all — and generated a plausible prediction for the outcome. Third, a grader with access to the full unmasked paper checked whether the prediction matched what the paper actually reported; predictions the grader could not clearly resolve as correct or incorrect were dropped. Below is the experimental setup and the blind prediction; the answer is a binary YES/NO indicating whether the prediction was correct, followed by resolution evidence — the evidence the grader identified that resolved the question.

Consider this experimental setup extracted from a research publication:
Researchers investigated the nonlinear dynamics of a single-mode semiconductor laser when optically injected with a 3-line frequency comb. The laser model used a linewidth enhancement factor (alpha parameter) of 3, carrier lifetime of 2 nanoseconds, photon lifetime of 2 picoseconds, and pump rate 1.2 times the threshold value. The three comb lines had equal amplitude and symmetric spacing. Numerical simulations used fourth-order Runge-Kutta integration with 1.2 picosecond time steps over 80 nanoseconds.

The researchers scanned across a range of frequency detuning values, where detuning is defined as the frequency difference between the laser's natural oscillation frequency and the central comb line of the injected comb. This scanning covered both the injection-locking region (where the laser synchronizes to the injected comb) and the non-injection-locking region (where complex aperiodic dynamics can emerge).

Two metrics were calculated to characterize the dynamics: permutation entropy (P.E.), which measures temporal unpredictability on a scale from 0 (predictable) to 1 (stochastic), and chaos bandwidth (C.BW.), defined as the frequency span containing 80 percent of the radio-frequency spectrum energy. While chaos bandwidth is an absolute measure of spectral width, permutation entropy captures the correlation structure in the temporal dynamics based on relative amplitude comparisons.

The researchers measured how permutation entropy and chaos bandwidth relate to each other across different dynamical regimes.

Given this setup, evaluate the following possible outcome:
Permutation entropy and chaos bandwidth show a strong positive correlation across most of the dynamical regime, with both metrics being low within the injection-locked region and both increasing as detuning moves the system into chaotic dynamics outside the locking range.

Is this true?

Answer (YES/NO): NO